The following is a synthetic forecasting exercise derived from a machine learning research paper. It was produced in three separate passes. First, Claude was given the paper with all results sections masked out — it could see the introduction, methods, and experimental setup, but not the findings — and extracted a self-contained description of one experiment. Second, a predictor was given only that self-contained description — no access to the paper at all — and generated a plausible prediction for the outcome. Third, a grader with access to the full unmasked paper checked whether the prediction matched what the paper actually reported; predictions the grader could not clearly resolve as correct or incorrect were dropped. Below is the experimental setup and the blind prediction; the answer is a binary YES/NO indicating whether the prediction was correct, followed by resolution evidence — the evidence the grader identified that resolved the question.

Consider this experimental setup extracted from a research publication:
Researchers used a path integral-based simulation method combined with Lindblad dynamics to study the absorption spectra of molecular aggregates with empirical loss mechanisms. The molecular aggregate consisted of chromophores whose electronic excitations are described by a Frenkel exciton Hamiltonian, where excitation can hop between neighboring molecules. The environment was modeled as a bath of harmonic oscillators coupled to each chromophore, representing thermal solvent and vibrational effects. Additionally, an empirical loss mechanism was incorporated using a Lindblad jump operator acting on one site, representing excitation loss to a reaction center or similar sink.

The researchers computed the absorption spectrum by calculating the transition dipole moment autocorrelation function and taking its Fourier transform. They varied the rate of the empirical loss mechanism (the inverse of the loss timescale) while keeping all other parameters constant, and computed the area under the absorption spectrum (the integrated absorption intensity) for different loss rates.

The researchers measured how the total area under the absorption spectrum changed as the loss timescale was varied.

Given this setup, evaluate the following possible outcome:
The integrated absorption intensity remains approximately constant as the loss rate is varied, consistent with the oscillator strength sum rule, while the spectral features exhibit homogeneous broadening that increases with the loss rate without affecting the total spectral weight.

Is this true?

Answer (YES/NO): NO